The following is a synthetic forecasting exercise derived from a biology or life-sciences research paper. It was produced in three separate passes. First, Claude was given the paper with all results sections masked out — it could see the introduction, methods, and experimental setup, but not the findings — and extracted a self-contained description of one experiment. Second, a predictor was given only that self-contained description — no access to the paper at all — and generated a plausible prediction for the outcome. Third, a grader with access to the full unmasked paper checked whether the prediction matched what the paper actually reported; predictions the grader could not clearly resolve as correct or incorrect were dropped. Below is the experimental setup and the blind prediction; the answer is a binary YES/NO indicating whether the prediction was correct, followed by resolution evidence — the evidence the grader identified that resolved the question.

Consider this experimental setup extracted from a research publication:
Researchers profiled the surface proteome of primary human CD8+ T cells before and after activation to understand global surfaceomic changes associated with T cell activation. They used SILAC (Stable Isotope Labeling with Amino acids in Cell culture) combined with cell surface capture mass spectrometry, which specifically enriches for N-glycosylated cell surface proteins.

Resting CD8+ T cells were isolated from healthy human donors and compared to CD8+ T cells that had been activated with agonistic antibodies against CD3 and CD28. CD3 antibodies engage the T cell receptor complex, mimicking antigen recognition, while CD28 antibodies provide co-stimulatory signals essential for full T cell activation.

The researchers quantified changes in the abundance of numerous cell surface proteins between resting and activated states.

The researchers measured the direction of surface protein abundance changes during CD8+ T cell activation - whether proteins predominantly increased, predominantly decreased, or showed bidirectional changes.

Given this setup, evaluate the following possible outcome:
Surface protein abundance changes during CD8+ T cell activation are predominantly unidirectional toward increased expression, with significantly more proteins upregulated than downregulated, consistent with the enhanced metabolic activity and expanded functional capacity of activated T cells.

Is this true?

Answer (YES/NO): NO